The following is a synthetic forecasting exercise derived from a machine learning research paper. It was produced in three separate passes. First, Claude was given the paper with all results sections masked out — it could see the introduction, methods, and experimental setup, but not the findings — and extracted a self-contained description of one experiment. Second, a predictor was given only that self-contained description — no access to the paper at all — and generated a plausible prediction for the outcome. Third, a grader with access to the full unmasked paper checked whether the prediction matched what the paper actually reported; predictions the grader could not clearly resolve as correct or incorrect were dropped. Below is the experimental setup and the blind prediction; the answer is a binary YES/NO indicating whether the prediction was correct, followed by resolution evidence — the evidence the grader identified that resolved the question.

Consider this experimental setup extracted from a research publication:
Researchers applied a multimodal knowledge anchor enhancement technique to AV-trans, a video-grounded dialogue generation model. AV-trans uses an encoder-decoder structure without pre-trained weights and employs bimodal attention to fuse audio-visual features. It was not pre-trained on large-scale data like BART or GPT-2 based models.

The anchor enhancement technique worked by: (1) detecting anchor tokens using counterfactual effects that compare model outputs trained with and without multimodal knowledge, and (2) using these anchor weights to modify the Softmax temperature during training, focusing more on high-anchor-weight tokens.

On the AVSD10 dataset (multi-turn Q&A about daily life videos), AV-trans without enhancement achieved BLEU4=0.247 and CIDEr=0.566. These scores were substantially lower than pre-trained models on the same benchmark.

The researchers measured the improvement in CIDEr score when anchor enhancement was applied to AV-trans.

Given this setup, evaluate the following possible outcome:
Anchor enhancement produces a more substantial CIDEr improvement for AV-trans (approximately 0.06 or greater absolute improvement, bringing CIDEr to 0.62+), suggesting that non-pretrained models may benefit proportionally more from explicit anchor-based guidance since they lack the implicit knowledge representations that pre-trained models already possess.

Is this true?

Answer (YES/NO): YES